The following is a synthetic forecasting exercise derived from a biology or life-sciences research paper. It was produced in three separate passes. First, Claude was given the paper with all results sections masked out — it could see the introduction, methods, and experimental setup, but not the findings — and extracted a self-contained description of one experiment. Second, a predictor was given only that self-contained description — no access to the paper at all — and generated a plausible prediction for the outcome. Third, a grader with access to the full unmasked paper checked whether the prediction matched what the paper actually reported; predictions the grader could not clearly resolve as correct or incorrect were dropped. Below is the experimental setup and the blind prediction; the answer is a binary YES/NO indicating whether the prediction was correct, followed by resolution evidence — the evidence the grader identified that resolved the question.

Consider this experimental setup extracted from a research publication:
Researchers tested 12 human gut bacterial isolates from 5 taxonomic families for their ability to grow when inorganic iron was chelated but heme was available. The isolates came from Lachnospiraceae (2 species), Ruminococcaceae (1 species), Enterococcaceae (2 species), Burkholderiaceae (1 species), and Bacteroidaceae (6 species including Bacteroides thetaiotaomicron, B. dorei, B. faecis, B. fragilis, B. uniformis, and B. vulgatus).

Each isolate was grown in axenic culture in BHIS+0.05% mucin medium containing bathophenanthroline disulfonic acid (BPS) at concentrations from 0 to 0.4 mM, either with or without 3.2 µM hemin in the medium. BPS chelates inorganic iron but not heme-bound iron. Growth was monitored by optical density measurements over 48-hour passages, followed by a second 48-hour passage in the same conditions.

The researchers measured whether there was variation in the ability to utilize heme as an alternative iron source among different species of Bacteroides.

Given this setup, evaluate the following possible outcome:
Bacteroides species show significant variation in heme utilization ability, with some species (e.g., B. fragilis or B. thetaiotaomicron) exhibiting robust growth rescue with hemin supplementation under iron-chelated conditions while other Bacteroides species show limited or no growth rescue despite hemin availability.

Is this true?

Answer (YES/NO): NO